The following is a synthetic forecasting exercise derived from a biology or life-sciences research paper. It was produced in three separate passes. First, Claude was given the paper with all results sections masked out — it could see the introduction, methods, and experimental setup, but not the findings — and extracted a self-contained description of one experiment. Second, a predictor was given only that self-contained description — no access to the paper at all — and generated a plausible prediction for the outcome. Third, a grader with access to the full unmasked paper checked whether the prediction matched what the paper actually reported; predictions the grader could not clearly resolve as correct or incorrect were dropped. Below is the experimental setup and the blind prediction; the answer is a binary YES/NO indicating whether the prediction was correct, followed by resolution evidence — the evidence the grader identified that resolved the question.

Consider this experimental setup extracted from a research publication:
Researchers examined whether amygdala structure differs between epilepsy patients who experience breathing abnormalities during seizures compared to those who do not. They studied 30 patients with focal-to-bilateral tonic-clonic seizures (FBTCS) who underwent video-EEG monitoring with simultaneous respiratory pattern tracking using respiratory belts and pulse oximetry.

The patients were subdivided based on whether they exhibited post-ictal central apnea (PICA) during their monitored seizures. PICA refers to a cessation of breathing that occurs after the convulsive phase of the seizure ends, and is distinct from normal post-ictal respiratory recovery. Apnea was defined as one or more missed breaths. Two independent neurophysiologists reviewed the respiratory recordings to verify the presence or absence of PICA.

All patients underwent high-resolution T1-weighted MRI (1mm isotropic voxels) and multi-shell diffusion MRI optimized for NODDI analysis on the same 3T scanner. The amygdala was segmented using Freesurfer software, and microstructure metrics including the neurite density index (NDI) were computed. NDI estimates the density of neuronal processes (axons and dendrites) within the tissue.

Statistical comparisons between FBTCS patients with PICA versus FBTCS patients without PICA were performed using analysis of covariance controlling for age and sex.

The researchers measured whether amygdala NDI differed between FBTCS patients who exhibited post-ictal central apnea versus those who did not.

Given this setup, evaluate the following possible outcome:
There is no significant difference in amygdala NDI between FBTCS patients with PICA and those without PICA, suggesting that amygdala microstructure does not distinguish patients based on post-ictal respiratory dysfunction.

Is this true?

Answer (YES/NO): NO